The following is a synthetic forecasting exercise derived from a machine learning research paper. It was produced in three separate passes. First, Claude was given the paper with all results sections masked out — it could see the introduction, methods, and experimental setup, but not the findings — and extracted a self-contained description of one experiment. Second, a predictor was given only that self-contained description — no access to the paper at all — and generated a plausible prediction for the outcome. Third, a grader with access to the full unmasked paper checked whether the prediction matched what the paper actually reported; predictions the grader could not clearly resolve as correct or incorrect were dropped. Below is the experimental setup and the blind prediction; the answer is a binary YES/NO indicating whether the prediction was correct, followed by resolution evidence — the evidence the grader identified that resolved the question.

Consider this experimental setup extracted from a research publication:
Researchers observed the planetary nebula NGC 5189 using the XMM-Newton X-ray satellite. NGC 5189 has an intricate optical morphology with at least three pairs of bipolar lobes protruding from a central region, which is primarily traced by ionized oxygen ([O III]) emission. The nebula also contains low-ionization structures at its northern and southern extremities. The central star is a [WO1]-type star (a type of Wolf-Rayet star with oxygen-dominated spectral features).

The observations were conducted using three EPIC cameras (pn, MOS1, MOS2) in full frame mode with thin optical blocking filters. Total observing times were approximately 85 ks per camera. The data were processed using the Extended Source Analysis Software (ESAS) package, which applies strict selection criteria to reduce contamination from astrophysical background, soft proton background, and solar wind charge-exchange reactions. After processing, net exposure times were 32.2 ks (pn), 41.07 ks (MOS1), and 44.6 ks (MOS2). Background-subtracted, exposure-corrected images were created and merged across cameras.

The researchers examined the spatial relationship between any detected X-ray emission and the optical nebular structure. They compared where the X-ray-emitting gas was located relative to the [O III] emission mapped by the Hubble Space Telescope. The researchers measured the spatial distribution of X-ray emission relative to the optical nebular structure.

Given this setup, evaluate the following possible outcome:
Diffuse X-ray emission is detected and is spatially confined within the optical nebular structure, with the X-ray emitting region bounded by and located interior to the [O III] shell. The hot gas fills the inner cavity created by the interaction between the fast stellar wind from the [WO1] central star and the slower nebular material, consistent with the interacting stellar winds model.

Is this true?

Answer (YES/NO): NO